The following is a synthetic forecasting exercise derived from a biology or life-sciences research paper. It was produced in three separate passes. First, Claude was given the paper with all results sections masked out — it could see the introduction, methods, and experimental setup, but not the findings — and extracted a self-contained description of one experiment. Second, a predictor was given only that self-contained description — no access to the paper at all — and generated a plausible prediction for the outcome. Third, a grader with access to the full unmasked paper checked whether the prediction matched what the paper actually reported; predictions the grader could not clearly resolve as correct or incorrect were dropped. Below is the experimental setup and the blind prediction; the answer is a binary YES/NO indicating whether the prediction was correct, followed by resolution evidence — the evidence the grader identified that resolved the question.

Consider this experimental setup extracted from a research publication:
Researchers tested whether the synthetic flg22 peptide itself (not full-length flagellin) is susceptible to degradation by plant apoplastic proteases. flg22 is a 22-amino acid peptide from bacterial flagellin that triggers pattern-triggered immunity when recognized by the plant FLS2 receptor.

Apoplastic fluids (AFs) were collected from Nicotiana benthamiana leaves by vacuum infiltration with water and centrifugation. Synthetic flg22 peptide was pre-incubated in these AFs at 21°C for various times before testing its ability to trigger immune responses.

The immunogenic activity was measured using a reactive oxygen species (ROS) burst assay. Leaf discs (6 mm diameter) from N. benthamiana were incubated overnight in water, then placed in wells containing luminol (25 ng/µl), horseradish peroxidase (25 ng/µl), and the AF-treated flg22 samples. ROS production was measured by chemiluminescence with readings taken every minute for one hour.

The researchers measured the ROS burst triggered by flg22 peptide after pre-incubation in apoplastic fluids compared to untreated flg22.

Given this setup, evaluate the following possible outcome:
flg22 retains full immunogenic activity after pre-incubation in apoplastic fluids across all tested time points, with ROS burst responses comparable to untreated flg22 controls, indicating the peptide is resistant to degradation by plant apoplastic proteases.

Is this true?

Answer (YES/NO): NO